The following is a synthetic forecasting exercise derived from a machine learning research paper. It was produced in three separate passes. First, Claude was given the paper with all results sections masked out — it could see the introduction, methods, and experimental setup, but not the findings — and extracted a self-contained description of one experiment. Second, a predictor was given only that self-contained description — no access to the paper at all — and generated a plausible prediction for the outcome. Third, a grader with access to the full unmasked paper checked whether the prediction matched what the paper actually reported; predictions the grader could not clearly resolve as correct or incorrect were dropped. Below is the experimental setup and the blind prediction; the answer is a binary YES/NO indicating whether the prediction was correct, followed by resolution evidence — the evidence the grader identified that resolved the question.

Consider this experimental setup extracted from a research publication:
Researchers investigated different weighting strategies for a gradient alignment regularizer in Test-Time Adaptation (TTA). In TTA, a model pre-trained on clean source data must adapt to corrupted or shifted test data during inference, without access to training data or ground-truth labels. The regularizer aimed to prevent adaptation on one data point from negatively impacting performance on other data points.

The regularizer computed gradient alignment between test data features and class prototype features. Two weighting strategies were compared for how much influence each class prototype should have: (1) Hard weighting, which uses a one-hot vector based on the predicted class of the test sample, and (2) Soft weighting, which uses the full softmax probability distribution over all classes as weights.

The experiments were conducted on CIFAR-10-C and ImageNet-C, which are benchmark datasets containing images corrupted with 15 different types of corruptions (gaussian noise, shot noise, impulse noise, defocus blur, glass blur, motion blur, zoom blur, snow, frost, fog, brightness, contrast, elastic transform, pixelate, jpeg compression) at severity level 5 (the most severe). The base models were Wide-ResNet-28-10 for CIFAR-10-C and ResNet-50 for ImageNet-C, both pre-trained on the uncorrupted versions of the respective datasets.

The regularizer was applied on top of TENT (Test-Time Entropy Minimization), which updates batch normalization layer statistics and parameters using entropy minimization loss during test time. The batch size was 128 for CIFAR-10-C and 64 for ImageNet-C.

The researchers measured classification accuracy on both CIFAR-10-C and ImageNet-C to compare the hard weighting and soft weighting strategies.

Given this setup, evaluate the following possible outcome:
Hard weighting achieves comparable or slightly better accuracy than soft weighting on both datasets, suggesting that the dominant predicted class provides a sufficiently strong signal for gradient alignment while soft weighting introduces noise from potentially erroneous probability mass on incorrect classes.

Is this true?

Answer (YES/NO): YES